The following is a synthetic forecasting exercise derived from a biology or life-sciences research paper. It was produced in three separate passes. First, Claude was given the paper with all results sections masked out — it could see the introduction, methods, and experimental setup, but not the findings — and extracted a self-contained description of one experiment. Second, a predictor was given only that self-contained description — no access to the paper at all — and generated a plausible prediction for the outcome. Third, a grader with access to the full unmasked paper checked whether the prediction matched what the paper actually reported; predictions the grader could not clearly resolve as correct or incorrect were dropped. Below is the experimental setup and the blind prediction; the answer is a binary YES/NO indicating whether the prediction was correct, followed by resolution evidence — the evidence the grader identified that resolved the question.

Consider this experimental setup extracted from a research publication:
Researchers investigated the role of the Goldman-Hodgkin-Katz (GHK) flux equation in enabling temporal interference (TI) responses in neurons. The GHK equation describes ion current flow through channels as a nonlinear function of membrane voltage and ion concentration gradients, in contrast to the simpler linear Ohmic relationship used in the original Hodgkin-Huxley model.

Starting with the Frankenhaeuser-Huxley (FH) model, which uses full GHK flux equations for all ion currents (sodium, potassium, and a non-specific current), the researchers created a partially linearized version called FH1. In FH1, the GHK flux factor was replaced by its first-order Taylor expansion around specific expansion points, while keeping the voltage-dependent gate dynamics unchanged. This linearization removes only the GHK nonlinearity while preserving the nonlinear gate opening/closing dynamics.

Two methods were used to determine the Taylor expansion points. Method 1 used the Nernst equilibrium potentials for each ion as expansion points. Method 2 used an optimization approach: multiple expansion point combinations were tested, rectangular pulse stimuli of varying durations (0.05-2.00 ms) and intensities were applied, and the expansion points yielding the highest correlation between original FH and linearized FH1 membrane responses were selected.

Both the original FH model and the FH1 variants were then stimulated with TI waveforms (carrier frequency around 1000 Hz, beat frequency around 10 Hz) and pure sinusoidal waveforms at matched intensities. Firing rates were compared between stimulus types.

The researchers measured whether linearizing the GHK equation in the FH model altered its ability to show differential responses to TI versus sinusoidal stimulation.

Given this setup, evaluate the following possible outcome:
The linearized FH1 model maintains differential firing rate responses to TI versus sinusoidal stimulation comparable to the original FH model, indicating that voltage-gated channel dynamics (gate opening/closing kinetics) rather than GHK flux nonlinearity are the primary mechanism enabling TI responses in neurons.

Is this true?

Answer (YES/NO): YES